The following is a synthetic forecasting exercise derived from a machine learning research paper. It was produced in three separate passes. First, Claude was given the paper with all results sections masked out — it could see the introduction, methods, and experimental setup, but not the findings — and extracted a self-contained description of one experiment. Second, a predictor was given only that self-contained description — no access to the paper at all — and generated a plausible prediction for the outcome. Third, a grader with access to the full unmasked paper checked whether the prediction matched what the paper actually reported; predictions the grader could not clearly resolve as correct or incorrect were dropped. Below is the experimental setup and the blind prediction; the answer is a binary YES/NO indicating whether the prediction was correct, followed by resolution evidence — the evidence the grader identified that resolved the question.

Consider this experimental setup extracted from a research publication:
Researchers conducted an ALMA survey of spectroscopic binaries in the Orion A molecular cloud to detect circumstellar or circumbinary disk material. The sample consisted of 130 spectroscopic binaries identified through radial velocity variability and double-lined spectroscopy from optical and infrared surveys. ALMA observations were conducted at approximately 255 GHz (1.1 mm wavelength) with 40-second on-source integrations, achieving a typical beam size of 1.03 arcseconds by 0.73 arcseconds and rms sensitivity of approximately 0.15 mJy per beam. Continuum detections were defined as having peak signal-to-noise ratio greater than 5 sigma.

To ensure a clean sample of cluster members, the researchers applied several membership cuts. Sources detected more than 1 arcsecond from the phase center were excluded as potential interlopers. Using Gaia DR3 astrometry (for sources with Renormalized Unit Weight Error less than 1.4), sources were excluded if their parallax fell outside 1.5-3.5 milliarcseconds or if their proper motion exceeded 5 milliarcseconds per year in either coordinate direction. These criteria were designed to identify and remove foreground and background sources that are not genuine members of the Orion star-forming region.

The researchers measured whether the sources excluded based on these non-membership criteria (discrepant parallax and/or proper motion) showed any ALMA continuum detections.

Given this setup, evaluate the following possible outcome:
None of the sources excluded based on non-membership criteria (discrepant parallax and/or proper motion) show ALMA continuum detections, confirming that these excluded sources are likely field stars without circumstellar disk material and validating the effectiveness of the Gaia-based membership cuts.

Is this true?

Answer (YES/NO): YES